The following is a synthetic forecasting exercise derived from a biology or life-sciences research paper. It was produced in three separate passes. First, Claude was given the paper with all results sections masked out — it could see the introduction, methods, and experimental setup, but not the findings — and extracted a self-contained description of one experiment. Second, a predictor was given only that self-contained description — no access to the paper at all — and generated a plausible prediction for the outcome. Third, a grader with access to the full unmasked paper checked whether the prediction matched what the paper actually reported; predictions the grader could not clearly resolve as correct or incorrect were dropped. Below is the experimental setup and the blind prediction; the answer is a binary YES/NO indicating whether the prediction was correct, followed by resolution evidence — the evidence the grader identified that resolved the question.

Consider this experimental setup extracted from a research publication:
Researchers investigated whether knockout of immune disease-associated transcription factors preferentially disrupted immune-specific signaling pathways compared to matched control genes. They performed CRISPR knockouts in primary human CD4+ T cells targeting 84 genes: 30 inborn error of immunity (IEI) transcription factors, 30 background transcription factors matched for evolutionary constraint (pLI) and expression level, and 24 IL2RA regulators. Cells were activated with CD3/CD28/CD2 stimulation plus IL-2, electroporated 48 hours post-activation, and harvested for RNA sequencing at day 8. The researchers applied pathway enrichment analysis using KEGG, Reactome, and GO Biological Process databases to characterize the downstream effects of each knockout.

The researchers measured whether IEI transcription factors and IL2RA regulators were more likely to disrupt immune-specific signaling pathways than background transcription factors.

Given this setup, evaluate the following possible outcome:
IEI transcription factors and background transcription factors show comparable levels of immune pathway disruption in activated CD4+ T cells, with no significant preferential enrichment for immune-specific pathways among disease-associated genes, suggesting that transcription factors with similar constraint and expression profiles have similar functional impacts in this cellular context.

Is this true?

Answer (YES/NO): NO